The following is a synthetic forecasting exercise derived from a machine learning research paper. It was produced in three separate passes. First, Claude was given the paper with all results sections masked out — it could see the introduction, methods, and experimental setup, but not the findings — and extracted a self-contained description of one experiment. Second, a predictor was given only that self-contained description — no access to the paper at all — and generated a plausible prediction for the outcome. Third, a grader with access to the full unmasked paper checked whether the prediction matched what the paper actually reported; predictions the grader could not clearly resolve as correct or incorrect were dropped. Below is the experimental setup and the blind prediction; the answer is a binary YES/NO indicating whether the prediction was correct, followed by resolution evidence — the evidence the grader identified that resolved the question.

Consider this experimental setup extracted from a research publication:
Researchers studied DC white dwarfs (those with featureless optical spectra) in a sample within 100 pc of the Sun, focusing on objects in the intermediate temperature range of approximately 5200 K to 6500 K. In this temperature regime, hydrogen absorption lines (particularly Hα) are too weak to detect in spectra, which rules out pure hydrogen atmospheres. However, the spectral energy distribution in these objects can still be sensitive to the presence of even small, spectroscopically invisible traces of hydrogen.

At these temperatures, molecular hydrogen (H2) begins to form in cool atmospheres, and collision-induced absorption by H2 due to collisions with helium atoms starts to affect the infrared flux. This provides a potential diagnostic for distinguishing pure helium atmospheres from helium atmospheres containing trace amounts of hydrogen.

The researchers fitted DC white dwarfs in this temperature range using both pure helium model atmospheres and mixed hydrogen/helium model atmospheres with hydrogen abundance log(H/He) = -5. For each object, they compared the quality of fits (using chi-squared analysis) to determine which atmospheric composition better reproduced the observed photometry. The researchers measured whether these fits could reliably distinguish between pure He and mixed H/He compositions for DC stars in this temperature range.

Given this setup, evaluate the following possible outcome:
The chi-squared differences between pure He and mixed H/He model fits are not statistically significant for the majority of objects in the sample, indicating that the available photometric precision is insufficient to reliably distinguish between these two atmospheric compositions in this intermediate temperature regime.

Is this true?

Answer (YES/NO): NO